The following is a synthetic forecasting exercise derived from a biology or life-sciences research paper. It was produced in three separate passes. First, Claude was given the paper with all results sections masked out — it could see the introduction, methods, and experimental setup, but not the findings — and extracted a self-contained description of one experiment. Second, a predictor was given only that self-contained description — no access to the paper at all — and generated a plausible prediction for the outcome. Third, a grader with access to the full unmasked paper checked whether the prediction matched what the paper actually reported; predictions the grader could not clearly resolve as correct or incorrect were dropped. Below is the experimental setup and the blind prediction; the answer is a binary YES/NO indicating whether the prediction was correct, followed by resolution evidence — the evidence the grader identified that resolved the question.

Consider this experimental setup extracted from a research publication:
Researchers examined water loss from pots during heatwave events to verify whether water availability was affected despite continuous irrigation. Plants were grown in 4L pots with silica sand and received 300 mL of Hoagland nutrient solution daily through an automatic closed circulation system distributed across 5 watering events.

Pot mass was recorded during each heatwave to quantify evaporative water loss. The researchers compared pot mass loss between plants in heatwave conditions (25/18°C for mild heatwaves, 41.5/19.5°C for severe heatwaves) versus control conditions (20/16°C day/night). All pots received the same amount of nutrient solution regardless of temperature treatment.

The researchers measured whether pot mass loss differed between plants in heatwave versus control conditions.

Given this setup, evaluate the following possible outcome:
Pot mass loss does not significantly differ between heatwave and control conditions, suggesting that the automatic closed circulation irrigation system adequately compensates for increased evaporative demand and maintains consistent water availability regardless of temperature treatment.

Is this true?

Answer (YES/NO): NO